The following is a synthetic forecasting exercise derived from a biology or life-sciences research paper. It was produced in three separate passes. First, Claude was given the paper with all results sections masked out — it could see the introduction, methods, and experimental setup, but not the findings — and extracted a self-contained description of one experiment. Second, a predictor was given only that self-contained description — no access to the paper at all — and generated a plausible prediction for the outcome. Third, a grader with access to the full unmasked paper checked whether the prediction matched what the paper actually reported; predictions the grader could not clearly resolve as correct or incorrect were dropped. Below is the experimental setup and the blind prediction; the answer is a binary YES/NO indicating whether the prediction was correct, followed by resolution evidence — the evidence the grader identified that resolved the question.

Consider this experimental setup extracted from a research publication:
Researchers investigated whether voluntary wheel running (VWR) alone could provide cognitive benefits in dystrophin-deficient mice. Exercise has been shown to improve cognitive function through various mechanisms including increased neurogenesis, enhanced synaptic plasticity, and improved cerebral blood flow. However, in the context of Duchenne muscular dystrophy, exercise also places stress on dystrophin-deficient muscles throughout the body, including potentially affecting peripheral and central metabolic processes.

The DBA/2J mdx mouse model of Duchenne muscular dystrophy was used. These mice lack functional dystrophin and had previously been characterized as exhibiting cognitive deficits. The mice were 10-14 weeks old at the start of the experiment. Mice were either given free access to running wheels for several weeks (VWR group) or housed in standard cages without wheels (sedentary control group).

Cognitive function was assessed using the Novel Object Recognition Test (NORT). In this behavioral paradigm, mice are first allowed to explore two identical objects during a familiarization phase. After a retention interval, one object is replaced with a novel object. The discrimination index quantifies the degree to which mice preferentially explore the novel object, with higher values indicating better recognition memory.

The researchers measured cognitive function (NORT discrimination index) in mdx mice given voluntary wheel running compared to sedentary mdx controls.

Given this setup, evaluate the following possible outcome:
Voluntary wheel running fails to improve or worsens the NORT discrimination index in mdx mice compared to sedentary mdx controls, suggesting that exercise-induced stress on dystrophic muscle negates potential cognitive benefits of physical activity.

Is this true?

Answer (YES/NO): NO